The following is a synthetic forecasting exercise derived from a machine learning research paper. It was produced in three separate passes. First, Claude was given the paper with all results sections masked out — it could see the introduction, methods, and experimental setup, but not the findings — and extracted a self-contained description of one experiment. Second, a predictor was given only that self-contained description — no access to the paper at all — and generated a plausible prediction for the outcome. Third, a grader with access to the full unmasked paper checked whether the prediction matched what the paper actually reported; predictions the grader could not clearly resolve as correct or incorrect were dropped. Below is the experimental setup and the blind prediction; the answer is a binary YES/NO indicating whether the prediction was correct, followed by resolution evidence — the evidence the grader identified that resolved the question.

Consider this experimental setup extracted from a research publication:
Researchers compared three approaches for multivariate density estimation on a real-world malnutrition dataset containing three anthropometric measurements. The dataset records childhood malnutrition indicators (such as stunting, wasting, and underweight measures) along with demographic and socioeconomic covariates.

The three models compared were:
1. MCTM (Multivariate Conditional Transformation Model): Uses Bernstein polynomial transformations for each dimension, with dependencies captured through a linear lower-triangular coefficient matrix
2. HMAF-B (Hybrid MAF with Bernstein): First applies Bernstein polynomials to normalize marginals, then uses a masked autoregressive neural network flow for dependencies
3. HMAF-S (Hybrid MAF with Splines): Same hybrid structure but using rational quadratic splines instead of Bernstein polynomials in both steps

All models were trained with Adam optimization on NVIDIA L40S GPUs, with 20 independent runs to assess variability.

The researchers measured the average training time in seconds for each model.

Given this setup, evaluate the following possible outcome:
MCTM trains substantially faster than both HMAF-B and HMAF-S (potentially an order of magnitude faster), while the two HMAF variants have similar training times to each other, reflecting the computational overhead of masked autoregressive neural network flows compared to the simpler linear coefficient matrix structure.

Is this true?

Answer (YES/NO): NO